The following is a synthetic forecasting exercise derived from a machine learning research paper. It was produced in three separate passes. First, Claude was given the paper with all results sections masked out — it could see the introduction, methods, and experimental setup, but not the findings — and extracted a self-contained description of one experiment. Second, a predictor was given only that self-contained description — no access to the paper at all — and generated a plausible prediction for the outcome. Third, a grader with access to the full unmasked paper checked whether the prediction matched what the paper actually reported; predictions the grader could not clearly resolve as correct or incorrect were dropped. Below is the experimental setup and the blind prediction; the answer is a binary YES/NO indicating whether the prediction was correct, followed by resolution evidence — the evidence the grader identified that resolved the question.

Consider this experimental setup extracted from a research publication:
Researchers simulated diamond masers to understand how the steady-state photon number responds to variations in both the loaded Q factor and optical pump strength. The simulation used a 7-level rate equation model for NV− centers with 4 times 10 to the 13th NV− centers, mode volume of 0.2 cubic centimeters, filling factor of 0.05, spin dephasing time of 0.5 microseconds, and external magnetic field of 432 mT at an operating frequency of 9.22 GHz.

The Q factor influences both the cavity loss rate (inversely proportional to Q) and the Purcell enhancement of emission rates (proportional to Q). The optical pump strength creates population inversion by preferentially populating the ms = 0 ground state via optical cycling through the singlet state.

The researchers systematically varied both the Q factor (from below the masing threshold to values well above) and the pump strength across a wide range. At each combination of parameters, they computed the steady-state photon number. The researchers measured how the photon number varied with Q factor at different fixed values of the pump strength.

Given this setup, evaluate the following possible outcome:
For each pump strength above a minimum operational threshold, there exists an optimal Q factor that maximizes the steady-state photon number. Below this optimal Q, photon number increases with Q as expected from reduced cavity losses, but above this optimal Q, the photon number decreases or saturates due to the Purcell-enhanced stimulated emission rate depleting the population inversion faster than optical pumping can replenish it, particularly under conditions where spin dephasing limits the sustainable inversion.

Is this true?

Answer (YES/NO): NO